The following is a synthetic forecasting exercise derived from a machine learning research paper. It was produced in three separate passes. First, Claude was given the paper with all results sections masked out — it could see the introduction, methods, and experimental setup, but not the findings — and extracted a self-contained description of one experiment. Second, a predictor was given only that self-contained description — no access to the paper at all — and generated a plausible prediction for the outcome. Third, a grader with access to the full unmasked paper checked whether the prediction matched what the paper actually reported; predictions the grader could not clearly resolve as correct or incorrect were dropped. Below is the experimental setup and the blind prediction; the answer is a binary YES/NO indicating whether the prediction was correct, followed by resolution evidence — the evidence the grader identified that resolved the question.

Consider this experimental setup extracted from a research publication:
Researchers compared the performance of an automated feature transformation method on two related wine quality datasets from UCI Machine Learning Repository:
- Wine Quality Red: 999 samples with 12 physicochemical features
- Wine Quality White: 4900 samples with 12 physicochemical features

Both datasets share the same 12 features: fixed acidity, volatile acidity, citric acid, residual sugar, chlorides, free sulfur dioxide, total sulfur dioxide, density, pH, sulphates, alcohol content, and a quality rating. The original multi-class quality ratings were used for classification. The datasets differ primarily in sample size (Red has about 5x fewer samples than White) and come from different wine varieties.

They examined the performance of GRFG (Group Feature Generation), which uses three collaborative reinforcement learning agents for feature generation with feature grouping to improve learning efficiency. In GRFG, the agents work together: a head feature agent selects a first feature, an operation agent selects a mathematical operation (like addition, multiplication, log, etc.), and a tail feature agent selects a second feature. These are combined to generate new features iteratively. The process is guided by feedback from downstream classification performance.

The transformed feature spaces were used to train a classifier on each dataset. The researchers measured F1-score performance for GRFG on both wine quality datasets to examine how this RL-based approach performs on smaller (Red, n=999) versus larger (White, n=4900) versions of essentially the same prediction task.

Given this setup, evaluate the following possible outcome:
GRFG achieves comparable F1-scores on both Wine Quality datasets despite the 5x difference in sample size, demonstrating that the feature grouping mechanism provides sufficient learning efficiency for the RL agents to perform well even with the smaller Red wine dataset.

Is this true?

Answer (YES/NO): NO